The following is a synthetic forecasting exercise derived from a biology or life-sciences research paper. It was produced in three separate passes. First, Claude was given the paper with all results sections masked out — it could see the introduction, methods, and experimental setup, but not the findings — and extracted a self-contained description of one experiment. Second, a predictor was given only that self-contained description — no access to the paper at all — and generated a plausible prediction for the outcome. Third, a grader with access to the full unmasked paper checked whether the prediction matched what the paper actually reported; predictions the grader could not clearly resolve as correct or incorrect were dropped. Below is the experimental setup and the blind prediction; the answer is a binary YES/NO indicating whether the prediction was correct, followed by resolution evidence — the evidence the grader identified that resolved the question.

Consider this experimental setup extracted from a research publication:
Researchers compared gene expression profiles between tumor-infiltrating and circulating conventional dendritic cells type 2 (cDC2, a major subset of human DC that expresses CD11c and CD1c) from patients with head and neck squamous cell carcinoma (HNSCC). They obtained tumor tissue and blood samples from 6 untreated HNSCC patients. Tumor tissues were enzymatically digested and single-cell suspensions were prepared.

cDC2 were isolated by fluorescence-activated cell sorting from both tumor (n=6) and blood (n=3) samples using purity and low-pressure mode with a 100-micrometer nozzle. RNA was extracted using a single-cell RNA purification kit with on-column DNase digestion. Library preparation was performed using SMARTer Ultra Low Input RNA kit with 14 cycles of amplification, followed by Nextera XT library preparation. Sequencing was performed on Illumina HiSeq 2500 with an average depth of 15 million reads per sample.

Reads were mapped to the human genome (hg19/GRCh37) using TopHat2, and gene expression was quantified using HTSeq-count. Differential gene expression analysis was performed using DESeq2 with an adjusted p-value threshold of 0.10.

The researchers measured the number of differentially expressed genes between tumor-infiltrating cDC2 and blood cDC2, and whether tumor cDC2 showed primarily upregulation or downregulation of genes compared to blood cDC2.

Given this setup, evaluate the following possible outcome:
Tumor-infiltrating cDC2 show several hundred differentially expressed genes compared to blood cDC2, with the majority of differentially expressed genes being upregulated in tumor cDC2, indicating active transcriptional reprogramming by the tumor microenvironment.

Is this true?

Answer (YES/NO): YES